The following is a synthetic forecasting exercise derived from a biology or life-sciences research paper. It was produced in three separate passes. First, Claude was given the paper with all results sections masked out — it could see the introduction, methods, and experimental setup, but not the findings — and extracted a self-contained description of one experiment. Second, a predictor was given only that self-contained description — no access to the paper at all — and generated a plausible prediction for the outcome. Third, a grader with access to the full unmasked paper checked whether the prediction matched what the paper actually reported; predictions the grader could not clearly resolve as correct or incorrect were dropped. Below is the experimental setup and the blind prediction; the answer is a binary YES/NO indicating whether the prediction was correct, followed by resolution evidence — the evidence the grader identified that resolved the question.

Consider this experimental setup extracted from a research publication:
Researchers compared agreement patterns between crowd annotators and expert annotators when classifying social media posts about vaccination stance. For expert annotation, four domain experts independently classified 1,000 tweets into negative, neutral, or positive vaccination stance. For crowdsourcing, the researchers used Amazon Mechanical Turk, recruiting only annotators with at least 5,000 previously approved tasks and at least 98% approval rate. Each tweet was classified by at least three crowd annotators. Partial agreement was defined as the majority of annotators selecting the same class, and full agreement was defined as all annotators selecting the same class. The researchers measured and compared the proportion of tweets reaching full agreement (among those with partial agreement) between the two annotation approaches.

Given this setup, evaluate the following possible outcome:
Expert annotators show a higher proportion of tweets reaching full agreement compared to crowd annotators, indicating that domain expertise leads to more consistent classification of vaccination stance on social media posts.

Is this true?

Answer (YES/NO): NO